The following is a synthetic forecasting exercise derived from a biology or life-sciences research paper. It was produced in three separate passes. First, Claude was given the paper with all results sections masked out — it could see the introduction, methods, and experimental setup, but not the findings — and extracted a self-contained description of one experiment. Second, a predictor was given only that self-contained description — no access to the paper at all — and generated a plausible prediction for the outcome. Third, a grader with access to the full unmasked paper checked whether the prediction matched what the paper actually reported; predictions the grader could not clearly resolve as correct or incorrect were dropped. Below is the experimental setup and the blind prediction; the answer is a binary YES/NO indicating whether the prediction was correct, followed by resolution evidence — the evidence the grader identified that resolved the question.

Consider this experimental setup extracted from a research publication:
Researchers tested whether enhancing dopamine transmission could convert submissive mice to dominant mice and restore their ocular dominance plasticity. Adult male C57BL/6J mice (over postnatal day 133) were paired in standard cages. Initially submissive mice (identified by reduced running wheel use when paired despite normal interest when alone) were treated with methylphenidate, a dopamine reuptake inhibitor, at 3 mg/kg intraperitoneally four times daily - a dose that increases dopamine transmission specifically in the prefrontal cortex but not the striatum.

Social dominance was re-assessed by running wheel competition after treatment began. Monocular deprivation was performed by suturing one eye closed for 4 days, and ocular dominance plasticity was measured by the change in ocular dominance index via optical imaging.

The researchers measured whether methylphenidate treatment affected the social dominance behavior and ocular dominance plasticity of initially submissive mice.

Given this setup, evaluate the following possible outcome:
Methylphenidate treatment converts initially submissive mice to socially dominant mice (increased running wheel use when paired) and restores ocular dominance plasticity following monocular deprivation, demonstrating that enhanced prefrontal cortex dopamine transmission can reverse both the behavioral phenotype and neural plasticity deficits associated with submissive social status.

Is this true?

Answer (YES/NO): NO